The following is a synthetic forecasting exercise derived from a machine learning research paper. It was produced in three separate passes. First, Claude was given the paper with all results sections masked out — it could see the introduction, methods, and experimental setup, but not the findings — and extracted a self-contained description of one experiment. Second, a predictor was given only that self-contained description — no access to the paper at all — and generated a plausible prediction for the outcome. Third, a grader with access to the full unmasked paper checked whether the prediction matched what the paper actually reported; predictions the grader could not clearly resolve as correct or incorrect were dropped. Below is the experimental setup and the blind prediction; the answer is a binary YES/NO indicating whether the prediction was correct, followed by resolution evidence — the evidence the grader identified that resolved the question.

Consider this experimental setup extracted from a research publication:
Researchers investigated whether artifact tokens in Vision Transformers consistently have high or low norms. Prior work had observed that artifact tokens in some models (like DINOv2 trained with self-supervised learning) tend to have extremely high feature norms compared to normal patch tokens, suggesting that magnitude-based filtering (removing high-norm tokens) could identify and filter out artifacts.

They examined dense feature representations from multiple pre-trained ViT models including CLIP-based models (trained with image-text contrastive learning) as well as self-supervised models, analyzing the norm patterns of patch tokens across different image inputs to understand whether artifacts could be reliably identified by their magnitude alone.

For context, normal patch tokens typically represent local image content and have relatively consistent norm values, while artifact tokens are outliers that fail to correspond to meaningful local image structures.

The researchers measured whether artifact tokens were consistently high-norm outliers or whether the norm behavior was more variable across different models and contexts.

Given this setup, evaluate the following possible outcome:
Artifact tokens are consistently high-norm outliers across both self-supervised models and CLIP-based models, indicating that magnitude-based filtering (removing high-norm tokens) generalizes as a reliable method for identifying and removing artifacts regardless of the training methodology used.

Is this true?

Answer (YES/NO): NO